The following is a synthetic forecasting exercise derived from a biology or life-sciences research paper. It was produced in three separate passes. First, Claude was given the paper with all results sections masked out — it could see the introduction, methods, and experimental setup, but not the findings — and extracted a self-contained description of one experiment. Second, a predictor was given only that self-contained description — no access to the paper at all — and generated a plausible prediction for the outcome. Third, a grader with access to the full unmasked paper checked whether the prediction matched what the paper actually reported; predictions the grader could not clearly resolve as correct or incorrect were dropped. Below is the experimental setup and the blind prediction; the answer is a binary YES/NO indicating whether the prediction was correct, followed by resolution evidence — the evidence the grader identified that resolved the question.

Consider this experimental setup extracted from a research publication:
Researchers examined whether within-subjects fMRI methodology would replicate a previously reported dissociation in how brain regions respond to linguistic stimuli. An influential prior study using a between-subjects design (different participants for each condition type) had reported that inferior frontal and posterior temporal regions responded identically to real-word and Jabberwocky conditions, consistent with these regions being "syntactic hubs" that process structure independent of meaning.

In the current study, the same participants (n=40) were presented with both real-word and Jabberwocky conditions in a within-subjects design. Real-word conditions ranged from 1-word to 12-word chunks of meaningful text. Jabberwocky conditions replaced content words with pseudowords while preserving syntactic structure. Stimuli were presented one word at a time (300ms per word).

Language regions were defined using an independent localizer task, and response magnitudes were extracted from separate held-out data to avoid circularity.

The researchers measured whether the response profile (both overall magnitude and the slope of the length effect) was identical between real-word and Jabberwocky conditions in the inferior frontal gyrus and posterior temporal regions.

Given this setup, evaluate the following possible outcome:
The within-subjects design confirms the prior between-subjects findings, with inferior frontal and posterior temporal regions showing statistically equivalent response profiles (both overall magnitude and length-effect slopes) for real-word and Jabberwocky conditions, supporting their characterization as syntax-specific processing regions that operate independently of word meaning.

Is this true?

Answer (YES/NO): NO